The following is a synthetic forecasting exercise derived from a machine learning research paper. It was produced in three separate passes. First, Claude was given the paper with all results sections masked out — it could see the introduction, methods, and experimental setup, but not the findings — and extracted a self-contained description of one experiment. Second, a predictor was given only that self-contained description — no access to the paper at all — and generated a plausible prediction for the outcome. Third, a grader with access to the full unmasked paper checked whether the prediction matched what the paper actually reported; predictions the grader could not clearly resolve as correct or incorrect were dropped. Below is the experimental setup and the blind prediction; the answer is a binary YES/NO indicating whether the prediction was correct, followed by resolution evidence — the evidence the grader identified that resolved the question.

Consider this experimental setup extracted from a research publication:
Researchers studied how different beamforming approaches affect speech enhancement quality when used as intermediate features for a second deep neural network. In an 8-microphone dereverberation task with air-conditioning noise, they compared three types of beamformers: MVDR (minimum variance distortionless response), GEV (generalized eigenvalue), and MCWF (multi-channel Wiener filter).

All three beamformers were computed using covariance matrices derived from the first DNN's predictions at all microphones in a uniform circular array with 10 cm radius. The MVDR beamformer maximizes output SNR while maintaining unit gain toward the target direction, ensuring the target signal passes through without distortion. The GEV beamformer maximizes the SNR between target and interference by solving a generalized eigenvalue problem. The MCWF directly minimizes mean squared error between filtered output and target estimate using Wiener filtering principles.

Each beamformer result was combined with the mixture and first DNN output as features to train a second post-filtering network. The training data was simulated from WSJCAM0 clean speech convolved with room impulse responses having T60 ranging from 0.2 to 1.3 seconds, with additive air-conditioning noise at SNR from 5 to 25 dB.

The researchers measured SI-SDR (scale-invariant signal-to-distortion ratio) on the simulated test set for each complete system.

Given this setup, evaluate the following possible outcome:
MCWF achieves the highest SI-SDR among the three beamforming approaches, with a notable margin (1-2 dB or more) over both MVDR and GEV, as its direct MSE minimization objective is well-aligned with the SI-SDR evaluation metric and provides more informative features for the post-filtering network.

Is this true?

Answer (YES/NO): NO